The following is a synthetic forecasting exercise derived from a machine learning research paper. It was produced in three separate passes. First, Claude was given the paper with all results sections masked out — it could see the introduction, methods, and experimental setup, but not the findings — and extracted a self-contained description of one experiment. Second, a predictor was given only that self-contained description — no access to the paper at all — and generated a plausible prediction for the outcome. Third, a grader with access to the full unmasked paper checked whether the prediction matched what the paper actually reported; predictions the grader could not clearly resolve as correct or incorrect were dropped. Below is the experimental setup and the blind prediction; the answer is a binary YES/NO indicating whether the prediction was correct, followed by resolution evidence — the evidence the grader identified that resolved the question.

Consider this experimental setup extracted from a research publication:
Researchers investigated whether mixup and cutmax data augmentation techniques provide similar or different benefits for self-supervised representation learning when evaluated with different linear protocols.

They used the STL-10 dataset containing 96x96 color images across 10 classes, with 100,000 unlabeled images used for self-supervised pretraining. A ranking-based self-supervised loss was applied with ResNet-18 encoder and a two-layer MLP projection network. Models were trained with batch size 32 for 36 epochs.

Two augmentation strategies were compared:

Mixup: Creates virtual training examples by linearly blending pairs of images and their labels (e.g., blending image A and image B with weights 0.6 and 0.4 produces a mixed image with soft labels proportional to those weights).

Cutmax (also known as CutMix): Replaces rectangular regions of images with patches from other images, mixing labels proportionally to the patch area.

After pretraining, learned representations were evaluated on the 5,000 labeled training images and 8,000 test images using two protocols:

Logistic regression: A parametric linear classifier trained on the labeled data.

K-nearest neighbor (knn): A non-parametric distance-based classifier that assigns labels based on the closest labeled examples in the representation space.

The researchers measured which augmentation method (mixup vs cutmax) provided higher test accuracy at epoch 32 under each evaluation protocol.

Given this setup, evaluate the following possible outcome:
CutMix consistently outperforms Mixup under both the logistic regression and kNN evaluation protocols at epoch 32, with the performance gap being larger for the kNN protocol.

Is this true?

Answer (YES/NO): NO